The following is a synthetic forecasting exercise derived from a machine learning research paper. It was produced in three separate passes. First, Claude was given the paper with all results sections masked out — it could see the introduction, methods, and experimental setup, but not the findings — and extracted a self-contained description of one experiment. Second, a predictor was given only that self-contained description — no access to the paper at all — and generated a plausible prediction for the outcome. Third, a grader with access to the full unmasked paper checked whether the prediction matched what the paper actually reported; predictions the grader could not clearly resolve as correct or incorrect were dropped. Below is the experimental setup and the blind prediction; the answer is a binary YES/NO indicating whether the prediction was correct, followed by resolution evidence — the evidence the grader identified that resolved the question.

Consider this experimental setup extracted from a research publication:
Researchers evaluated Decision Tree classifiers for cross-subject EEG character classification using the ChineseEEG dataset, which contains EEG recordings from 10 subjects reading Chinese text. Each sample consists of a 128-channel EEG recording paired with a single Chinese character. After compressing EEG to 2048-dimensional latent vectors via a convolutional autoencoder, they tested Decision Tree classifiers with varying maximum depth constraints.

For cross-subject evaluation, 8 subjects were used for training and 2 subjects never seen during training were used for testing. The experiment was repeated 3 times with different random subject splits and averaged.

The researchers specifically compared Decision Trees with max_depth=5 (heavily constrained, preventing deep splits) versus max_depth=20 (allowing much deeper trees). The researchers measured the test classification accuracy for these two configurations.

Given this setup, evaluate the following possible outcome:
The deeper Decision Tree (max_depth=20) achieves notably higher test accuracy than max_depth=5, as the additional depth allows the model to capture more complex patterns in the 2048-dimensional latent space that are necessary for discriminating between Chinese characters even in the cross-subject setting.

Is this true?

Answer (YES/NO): YES